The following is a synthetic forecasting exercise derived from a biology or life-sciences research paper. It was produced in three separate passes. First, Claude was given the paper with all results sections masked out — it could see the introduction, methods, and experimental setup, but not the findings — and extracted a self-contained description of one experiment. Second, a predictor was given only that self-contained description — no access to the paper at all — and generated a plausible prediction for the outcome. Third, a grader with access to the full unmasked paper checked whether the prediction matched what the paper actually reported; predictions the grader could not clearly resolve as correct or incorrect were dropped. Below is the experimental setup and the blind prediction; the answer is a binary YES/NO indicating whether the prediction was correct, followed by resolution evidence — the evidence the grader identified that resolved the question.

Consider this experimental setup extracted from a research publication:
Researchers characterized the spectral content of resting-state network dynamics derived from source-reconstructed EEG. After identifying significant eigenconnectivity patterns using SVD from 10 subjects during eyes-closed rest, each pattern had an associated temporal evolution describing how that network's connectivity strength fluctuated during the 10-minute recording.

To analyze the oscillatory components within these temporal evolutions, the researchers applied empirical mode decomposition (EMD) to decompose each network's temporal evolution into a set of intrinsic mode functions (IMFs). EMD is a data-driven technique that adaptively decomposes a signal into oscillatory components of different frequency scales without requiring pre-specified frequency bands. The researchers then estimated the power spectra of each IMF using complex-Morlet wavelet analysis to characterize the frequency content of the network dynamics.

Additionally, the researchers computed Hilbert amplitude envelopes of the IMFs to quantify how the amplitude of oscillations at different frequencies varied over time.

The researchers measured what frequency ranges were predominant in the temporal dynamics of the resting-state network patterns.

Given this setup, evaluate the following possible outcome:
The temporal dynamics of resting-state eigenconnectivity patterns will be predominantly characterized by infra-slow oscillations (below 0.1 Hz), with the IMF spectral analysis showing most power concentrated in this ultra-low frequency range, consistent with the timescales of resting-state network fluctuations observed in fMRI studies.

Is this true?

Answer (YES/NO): NO